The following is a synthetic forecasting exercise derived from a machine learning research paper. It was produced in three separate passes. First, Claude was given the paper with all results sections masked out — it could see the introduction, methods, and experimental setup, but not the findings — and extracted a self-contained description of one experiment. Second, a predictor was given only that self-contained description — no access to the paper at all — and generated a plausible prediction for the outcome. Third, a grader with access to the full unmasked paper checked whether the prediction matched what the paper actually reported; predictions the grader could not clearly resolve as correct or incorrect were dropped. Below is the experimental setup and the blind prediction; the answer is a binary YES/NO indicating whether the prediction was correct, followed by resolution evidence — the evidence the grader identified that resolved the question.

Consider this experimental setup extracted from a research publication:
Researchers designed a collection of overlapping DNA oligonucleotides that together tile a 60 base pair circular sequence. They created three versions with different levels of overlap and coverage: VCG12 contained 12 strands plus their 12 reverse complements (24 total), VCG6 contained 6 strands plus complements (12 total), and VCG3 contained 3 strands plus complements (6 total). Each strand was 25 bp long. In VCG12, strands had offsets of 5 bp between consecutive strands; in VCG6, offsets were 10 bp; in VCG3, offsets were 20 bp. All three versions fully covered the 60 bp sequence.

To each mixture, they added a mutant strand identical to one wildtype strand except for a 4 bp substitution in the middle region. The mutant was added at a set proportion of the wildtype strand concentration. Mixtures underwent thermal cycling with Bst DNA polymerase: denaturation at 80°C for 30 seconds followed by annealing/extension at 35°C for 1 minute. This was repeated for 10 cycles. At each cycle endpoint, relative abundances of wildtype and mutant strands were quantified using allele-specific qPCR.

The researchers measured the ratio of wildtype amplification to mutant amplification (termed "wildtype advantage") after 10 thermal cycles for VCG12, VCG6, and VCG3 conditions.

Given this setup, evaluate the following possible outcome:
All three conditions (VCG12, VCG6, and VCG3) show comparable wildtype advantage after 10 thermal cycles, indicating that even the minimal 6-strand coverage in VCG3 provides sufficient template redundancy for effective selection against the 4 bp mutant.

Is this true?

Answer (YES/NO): NO